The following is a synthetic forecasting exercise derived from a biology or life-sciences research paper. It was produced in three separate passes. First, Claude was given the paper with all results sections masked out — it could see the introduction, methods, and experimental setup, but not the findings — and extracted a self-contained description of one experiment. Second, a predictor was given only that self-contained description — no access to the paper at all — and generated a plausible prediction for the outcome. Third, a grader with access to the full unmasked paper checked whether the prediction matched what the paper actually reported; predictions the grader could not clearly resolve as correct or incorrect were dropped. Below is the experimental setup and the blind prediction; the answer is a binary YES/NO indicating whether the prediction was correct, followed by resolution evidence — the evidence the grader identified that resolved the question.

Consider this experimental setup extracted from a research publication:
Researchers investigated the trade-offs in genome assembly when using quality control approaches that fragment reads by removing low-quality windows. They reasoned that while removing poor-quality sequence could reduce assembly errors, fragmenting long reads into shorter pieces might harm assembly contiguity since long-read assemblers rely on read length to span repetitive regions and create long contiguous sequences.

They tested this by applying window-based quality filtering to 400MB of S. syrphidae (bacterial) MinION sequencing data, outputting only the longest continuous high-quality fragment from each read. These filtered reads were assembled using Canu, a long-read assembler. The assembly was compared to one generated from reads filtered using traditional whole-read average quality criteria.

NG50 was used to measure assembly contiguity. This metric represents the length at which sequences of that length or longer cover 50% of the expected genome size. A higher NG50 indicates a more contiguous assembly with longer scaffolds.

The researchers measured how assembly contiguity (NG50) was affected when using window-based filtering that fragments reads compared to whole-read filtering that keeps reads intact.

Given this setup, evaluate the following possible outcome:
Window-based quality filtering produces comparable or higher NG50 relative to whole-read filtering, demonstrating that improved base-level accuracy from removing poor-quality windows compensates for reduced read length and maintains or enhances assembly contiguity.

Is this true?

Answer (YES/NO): NO